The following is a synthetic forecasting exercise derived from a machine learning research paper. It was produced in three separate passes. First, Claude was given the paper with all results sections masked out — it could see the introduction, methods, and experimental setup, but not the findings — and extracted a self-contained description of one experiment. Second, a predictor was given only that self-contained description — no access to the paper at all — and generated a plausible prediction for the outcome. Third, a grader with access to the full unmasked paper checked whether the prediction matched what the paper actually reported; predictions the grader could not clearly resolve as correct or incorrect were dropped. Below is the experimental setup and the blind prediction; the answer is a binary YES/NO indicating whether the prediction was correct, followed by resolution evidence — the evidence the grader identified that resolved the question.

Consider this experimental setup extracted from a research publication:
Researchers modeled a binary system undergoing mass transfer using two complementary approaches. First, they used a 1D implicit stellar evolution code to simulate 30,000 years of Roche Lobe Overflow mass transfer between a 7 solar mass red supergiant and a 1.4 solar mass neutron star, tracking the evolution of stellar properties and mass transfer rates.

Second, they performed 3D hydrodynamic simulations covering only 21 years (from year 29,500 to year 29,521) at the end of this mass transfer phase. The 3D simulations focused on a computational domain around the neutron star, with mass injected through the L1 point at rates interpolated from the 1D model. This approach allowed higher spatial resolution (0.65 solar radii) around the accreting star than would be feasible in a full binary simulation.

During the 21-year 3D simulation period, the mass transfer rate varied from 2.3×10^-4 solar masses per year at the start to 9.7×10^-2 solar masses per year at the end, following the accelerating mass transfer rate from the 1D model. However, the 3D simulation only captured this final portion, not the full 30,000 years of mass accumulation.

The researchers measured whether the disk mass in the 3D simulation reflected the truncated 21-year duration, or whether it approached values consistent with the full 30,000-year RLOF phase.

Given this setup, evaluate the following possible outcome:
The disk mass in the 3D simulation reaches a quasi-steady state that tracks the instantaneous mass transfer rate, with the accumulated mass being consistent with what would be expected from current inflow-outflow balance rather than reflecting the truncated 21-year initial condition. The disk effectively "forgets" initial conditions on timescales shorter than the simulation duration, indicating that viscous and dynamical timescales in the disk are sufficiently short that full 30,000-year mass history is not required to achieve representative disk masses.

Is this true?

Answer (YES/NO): NO